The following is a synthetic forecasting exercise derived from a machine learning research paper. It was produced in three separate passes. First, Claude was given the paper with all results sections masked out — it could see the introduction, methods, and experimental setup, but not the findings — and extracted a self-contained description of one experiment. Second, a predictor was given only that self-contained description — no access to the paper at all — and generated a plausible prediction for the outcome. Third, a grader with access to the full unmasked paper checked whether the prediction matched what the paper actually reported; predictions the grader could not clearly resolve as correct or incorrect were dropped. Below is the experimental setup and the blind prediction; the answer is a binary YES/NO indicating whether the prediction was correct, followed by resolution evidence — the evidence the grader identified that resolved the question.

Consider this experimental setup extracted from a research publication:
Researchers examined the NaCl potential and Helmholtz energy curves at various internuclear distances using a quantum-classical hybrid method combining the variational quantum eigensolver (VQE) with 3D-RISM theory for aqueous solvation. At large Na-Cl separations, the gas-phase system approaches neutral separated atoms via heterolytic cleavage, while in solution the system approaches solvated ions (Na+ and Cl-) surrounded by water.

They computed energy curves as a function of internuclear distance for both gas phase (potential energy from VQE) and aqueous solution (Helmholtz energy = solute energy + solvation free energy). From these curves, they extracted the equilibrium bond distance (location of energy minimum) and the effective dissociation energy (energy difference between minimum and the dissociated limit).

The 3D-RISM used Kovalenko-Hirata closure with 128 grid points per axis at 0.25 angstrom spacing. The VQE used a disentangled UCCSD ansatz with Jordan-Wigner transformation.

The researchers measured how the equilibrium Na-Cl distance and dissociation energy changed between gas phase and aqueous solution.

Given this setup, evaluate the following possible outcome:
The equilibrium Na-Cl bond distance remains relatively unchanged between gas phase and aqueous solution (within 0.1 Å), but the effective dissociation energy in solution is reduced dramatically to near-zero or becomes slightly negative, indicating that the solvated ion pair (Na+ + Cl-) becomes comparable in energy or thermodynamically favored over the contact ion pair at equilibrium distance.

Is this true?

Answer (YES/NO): NO